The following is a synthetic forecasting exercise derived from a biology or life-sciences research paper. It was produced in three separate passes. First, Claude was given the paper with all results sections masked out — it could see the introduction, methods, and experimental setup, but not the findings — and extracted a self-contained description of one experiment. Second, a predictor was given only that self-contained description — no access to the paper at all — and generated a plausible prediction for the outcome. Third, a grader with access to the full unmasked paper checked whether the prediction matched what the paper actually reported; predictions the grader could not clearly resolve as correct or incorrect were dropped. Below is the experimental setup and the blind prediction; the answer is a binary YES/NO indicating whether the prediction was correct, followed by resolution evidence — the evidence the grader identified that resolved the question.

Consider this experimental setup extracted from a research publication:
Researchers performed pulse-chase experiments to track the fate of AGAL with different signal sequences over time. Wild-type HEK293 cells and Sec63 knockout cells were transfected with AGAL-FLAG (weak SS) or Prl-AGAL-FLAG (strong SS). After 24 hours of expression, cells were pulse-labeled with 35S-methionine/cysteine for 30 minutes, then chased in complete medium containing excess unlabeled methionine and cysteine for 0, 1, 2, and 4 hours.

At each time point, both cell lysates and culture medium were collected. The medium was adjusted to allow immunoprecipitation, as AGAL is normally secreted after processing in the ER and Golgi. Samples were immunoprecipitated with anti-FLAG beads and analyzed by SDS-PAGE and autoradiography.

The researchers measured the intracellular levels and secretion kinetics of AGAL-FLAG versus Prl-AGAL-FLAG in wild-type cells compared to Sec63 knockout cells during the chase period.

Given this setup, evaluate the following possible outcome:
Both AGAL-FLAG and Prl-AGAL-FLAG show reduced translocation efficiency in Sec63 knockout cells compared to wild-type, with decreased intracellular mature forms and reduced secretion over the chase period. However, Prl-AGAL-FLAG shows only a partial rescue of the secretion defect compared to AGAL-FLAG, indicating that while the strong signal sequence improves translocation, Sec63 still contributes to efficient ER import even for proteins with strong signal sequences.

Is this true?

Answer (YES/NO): NO